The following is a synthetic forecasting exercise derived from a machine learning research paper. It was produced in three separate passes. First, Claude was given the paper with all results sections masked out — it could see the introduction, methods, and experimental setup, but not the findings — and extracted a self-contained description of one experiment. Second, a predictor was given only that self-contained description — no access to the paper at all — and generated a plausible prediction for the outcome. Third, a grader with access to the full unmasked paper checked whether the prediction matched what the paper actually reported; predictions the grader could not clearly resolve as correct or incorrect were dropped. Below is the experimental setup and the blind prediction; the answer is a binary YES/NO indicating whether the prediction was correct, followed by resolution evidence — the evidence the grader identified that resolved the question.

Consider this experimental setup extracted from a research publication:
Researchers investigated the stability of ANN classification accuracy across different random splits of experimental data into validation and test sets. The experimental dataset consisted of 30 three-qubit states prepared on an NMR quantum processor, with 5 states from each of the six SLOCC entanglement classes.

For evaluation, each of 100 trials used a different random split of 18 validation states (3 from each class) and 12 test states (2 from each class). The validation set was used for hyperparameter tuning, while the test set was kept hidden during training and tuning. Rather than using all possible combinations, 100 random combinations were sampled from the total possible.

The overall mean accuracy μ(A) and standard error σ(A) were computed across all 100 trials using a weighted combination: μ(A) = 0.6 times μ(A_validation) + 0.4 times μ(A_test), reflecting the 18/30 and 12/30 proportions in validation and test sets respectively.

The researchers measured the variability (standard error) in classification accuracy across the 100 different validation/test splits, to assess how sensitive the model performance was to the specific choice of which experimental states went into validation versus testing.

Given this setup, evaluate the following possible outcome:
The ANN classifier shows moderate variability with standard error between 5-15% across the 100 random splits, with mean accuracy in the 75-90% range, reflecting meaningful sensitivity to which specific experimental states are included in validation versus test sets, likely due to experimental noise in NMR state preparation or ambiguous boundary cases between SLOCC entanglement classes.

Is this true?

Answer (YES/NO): YES